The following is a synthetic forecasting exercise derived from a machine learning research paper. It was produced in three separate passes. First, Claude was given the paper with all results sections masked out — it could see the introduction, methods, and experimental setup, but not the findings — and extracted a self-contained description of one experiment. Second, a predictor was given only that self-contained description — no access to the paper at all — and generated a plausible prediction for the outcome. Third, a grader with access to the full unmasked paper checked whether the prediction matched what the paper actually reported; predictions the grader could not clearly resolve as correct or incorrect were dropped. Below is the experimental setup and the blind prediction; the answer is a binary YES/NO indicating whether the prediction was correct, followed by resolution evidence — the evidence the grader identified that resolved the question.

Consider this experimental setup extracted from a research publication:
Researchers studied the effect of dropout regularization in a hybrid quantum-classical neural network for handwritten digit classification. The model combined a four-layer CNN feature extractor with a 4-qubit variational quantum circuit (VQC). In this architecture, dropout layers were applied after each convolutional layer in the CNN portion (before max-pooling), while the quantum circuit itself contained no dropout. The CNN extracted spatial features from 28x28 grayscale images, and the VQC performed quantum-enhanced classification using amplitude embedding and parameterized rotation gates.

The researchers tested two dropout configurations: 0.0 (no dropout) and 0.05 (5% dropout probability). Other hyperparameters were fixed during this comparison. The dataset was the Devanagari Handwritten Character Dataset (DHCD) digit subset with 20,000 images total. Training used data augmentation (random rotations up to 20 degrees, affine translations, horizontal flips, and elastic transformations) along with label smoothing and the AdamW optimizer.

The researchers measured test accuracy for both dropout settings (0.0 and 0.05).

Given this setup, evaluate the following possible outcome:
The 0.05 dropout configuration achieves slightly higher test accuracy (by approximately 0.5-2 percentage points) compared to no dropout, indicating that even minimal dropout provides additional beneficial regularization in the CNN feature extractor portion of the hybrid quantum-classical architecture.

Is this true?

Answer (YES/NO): NO